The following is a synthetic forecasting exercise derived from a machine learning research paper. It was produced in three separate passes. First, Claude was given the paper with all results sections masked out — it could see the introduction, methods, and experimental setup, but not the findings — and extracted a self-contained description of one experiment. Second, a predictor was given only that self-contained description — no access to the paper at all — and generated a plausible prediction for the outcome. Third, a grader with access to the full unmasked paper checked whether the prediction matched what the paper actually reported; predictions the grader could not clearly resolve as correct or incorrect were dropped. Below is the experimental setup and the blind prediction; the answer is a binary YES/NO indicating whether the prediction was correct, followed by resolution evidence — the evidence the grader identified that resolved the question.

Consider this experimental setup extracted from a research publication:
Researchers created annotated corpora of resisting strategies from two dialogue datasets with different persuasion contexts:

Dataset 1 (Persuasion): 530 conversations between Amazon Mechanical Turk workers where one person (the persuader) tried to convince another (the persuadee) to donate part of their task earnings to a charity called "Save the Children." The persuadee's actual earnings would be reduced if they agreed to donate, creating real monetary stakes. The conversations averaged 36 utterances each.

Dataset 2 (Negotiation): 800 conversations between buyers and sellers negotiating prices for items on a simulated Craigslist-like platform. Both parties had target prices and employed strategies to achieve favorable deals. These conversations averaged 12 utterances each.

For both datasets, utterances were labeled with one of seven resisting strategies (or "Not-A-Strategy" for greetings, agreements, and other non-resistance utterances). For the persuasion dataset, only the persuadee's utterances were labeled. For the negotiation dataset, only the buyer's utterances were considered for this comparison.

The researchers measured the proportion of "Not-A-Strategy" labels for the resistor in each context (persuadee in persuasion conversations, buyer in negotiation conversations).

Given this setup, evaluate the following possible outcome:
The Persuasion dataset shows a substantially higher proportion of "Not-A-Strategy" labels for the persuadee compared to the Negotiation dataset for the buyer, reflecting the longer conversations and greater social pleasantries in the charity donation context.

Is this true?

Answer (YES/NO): YES